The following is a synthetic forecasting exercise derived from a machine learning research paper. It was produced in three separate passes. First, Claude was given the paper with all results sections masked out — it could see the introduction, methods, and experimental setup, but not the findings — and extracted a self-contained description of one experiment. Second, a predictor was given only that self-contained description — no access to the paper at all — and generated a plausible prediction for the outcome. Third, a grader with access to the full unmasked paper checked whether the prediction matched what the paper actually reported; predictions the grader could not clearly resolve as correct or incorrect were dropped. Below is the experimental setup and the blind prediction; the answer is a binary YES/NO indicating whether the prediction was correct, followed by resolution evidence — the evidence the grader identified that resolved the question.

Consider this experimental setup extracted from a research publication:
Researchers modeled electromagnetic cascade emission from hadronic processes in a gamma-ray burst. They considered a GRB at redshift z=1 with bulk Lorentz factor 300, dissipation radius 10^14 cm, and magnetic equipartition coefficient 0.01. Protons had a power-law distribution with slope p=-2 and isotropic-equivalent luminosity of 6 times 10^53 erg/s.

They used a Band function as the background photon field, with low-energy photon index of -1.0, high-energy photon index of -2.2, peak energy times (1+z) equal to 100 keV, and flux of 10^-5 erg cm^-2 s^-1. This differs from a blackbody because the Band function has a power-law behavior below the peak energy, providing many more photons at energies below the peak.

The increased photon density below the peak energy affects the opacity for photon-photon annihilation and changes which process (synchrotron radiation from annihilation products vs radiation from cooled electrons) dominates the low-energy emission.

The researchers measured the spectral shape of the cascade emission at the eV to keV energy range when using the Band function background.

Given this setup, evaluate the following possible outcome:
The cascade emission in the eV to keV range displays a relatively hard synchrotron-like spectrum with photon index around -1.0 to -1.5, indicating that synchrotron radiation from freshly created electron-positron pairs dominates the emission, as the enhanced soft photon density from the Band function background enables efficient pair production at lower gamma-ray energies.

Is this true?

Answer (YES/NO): NO